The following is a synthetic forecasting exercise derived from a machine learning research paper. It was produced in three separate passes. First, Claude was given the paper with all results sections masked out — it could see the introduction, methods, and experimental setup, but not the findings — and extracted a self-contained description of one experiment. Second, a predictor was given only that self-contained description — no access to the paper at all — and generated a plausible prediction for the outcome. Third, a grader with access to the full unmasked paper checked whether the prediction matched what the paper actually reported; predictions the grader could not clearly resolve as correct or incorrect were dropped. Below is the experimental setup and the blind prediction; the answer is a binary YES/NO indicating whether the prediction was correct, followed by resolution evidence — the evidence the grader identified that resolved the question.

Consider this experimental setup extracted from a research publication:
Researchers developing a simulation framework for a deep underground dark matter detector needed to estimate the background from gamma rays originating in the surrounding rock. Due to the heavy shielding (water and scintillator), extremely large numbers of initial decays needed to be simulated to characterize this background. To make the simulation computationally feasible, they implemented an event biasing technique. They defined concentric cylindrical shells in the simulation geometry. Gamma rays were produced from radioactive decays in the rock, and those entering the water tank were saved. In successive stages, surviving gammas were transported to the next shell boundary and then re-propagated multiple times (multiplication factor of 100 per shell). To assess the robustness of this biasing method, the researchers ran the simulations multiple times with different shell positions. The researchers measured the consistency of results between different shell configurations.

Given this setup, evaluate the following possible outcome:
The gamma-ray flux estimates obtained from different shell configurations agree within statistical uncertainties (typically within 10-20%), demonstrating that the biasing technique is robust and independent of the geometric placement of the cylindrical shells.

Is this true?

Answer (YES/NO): NO